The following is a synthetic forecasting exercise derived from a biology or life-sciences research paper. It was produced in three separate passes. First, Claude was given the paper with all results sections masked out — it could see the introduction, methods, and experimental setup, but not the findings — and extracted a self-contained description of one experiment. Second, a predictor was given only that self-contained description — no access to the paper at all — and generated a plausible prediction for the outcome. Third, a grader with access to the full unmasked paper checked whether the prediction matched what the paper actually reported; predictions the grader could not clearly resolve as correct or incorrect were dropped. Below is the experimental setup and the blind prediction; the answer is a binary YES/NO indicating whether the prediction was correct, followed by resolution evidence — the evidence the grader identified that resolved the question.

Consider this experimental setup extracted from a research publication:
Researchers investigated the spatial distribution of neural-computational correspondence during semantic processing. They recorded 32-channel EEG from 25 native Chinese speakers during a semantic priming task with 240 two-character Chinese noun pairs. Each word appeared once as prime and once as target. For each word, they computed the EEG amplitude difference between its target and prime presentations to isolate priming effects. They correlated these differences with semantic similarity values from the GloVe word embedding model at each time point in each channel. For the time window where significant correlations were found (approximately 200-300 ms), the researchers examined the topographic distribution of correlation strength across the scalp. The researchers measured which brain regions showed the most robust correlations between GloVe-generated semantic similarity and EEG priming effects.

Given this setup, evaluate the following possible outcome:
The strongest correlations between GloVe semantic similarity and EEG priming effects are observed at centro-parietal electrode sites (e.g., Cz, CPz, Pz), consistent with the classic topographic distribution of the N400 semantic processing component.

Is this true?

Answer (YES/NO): NO